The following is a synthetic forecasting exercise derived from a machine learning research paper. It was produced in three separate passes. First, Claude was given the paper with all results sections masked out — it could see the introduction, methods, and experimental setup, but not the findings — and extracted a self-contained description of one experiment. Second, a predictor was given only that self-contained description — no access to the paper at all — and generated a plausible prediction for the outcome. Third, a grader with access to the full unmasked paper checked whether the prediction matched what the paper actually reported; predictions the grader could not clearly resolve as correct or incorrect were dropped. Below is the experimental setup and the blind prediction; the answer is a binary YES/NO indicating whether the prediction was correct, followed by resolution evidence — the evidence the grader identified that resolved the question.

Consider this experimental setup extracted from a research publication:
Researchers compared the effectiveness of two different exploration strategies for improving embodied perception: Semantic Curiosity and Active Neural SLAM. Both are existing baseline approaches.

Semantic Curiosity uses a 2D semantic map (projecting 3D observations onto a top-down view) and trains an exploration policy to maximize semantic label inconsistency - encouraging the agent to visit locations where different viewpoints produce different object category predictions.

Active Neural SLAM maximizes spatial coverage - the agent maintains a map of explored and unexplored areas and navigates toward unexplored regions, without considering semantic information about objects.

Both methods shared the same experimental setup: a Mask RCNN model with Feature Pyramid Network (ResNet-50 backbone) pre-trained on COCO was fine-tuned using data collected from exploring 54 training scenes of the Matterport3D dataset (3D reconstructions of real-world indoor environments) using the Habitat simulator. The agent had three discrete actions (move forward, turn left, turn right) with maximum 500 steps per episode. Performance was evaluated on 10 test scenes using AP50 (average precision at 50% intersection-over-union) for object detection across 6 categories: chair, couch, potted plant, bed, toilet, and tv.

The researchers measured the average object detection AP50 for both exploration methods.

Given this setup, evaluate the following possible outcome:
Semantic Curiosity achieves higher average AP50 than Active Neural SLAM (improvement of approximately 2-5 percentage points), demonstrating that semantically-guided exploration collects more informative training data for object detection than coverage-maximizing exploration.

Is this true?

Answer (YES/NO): NO